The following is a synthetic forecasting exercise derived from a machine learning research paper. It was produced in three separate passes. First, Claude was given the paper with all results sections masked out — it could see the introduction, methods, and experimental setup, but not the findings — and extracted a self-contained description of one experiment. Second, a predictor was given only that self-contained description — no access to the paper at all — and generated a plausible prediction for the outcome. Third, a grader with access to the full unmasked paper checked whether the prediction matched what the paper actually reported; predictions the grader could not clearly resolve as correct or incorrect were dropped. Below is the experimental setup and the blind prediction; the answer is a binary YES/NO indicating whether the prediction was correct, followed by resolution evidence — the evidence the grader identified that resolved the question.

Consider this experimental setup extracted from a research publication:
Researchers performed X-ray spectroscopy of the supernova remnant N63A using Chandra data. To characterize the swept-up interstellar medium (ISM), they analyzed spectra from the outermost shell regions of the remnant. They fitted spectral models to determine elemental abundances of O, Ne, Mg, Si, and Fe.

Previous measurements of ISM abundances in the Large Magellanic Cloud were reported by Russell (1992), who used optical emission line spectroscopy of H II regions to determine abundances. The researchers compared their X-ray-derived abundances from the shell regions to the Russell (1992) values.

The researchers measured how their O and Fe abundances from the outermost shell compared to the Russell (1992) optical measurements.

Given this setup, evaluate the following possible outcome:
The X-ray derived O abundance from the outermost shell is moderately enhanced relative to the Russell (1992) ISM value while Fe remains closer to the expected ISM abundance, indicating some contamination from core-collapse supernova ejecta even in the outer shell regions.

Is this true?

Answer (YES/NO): NO